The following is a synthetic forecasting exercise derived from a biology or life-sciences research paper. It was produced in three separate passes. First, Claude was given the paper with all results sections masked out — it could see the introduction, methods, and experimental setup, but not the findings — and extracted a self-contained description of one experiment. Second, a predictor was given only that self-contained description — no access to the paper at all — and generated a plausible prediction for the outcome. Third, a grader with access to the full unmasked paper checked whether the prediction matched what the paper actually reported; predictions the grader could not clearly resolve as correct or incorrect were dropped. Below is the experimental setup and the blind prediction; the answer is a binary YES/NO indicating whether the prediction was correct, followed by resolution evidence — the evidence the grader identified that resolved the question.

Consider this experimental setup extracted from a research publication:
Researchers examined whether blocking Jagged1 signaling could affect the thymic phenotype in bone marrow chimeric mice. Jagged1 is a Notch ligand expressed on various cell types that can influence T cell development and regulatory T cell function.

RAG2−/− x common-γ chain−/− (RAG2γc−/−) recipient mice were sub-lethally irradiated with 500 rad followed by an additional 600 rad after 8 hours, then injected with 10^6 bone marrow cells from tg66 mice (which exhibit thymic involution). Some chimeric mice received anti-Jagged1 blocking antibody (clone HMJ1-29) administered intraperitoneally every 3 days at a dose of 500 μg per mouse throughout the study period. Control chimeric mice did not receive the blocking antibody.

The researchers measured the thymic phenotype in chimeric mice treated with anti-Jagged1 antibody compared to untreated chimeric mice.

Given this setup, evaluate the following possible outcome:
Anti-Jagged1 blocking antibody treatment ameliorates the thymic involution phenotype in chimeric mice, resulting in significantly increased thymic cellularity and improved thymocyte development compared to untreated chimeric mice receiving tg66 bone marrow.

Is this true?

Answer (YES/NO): YES